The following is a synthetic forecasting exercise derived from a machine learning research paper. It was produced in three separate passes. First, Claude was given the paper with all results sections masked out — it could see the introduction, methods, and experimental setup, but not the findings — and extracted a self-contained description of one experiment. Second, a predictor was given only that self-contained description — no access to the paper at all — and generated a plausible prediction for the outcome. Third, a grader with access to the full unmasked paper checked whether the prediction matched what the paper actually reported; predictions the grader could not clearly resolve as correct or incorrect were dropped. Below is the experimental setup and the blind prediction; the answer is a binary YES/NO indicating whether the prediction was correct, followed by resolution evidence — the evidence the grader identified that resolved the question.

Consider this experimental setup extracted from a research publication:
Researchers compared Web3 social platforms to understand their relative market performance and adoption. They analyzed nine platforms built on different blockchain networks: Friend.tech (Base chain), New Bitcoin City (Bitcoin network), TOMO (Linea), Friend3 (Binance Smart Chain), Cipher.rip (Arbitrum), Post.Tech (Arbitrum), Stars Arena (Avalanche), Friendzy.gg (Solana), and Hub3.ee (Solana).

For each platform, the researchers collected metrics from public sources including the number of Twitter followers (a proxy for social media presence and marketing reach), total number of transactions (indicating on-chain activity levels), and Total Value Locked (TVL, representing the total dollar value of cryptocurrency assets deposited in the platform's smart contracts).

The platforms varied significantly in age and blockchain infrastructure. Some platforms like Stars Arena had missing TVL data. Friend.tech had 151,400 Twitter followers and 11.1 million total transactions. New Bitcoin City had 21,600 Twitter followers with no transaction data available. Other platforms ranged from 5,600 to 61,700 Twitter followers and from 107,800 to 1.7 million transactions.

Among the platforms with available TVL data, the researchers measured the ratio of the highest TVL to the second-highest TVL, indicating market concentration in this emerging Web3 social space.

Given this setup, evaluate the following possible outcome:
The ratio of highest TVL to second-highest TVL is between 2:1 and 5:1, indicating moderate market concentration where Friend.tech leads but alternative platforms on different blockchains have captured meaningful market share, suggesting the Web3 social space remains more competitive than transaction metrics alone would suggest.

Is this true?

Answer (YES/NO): NO